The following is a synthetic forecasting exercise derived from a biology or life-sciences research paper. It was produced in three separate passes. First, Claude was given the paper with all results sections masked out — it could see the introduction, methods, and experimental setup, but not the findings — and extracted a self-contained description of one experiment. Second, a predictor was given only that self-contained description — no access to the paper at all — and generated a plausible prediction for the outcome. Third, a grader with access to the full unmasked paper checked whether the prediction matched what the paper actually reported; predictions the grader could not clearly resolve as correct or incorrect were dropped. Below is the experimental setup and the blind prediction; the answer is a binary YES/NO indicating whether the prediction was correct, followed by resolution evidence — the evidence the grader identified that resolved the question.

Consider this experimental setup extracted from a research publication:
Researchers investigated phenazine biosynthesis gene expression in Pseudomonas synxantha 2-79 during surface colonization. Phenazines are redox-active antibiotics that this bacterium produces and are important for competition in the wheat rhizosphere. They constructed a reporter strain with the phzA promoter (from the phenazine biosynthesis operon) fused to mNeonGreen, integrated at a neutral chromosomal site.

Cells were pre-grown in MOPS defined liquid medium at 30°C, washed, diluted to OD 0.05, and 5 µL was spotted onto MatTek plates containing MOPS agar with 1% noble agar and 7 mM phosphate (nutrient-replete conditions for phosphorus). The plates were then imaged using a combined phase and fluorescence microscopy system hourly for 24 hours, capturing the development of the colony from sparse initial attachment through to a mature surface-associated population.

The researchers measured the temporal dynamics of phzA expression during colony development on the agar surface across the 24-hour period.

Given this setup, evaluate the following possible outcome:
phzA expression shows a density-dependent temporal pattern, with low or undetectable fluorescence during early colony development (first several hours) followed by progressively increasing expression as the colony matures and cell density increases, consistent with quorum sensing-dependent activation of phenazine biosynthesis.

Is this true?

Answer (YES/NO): YES